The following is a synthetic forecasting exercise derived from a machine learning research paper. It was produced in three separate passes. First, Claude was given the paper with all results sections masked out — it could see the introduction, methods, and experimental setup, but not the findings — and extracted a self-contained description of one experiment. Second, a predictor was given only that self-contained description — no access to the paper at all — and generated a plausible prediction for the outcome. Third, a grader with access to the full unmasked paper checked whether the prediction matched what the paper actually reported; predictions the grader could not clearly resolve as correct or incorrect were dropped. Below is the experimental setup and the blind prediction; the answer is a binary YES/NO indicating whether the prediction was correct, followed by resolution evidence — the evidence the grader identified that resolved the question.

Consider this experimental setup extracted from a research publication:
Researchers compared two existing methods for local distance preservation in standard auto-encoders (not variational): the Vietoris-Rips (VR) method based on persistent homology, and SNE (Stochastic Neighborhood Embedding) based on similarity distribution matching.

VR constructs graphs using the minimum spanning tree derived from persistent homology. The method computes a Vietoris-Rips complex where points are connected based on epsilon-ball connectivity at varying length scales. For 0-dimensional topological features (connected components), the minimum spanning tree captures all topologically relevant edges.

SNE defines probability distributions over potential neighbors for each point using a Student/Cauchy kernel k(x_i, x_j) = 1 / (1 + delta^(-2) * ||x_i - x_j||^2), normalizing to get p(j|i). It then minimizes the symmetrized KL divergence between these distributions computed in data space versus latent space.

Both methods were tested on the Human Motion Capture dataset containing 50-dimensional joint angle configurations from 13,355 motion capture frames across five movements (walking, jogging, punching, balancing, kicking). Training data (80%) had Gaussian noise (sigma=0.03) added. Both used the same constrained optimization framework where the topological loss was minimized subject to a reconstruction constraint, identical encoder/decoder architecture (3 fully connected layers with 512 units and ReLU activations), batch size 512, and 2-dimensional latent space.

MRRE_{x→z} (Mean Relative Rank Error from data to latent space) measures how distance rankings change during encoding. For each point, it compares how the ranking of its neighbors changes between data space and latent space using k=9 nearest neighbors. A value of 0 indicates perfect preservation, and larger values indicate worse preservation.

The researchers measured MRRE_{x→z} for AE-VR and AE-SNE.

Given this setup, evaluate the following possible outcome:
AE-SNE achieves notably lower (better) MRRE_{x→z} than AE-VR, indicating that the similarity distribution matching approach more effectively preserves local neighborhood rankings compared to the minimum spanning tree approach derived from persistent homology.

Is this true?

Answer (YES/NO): NO